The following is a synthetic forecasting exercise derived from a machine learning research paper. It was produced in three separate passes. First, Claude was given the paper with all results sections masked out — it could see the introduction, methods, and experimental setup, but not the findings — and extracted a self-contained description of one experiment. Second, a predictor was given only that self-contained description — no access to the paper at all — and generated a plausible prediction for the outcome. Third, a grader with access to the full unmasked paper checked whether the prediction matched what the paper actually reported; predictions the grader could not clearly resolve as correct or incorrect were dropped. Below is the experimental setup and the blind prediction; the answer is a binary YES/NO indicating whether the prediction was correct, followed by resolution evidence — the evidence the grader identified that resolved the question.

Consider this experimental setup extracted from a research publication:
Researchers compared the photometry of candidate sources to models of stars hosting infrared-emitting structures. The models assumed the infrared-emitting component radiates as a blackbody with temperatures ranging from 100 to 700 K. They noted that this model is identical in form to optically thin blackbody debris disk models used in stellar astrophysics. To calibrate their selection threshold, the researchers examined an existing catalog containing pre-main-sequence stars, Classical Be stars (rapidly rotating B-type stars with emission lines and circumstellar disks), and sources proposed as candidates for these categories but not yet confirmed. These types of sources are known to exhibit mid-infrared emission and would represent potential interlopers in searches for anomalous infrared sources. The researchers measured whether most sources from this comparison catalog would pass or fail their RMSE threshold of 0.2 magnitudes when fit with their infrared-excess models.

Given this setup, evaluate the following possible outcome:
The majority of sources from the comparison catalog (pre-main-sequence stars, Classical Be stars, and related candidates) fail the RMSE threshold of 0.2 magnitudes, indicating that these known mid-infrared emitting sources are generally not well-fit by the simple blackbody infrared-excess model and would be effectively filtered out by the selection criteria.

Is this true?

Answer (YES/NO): YES